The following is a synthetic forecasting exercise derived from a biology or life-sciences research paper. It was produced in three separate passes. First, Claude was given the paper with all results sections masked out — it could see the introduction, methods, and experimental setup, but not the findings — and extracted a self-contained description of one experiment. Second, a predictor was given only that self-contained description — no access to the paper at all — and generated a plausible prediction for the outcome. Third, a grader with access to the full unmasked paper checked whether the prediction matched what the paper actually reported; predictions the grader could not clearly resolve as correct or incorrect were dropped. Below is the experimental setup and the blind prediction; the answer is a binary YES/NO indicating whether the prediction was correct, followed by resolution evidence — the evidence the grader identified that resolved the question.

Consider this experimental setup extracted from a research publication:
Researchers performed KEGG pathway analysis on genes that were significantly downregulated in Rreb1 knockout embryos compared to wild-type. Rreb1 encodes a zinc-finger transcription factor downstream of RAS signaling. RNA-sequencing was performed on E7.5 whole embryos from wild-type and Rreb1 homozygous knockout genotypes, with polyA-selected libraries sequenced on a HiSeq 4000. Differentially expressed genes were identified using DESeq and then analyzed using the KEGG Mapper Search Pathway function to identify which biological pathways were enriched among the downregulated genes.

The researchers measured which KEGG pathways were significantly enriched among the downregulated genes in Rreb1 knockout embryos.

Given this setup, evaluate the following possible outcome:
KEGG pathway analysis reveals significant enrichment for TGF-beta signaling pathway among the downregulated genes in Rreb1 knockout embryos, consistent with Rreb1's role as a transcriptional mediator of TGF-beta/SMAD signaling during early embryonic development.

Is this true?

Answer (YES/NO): NO